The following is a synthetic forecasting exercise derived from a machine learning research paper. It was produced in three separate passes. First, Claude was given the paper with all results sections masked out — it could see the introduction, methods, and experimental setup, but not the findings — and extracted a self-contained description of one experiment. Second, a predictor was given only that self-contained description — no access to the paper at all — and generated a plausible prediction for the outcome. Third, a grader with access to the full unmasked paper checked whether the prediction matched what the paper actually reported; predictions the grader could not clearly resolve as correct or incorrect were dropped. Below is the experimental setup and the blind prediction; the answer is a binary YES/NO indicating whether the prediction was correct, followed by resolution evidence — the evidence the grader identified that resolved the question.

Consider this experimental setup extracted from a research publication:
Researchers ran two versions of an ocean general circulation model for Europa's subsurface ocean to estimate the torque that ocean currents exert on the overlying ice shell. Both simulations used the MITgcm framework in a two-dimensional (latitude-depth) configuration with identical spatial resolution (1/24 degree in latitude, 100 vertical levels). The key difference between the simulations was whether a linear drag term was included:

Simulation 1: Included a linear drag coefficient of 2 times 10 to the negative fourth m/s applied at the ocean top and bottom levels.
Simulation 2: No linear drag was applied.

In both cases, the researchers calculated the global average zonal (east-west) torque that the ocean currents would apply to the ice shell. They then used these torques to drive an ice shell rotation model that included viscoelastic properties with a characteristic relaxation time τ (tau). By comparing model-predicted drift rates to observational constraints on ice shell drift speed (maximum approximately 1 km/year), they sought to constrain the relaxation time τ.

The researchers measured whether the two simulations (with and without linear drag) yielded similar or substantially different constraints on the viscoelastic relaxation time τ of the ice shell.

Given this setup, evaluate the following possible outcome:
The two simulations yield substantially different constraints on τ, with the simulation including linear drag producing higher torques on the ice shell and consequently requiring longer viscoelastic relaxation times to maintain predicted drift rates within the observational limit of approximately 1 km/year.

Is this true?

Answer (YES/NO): NO